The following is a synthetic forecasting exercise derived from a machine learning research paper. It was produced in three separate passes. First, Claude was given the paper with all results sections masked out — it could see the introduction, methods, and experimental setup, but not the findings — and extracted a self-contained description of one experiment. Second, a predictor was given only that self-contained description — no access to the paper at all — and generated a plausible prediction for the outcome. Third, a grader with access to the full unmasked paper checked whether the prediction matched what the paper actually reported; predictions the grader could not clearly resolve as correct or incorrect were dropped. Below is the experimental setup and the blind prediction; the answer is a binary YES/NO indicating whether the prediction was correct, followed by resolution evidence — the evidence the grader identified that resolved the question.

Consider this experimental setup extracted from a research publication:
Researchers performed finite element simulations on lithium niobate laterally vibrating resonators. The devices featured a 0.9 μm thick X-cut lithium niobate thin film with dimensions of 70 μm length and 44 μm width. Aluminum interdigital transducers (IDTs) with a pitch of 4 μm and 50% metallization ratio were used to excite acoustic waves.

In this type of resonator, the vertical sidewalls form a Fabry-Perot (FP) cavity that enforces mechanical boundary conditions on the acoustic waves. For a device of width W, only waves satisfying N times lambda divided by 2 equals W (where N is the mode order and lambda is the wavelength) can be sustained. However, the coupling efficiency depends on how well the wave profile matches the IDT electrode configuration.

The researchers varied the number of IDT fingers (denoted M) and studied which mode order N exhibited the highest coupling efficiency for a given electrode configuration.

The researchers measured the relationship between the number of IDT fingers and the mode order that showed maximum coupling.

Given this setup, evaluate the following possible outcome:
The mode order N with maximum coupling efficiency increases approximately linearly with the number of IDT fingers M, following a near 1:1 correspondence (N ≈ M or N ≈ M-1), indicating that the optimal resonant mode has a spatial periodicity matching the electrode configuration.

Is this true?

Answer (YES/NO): YES